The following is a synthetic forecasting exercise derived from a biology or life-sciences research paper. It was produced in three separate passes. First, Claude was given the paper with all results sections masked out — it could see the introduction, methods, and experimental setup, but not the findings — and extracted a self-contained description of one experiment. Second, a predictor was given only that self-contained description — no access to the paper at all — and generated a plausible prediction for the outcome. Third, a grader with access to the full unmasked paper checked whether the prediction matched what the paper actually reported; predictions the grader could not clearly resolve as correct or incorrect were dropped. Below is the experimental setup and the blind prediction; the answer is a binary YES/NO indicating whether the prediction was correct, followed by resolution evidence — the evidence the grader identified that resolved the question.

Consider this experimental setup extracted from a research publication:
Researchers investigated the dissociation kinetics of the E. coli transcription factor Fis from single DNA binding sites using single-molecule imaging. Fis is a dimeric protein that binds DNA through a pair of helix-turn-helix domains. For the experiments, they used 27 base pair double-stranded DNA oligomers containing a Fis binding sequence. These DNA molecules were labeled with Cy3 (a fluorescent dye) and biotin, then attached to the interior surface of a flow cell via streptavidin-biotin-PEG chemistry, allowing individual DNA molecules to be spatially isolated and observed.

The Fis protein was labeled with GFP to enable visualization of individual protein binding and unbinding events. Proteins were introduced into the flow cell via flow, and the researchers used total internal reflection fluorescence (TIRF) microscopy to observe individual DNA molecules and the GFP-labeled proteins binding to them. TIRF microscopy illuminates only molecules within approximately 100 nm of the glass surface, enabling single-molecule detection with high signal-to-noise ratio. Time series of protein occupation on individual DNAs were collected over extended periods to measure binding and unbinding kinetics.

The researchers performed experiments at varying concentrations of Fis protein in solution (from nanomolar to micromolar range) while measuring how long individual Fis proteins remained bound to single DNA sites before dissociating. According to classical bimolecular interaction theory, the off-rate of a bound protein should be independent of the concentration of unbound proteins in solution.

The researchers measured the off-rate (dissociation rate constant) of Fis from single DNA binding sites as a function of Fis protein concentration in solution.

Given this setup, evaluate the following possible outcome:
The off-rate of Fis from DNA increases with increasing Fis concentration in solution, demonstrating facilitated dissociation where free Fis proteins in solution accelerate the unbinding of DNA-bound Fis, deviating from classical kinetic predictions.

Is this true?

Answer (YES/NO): YES